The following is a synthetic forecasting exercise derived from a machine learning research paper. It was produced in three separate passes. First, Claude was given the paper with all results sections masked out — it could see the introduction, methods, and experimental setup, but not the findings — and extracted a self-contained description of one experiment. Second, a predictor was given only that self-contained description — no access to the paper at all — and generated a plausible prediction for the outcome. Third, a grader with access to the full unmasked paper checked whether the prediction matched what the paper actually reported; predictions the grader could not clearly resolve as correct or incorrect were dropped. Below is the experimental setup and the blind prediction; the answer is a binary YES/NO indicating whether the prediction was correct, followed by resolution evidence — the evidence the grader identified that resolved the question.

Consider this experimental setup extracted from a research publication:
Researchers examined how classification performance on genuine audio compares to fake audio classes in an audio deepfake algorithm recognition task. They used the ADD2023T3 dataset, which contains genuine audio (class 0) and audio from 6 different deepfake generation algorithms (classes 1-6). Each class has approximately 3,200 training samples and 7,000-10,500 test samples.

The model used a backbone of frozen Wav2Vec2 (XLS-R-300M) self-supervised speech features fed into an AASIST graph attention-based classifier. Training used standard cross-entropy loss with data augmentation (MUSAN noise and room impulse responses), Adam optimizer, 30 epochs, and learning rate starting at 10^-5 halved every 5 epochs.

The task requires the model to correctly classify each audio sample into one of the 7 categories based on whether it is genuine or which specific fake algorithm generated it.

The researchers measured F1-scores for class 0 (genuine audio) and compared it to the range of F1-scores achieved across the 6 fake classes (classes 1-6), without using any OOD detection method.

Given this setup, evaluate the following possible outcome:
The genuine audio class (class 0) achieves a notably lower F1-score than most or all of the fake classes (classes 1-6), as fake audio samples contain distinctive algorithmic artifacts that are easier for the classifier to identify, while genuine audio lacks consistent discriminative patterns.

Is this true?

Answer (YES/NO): NO